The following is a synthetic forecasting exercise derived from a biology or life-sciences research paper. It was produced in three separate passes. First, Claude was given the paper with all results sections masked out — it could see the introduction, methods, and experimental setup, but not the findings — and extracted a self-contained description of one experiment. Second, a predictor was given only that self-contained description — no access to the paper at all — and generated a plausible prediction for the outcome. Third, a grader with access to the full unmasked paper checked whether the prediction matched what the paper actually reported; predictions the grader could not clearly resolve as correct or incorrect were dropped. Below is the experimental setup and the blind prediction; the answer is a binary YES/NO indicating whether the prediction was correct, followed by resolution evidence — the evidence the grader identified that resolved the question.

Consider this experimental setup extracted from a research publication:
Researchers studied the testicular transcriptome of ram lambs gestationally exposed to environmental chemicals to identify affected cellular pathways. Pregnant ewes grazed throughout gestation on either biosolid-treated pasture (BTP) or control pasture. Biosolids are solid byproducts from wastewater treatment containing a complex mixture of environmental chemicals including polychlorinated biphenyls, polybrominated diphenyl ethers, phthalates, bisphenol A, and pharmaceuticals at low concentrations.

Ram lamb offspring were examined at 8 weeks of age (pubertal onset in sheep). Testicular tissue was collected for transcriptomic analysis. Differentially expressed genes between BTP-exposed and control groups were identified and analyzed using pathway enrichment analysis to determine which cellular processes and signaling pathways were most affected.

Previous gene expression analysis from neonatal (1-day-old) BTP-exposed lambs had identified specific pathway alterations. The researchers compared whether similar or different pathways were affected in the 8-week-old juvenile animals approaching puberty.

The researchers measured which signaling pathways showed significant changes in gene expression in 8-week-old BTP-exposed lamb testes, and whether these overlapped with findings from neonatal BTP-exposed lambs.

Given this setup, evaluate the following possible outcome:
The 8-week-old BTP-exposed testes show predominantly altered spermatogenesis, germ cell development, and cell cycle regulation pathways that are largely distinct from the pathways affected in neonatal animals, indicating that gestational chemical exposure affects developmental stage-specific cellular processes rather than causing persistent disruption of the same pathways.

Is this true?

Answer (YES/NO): NO